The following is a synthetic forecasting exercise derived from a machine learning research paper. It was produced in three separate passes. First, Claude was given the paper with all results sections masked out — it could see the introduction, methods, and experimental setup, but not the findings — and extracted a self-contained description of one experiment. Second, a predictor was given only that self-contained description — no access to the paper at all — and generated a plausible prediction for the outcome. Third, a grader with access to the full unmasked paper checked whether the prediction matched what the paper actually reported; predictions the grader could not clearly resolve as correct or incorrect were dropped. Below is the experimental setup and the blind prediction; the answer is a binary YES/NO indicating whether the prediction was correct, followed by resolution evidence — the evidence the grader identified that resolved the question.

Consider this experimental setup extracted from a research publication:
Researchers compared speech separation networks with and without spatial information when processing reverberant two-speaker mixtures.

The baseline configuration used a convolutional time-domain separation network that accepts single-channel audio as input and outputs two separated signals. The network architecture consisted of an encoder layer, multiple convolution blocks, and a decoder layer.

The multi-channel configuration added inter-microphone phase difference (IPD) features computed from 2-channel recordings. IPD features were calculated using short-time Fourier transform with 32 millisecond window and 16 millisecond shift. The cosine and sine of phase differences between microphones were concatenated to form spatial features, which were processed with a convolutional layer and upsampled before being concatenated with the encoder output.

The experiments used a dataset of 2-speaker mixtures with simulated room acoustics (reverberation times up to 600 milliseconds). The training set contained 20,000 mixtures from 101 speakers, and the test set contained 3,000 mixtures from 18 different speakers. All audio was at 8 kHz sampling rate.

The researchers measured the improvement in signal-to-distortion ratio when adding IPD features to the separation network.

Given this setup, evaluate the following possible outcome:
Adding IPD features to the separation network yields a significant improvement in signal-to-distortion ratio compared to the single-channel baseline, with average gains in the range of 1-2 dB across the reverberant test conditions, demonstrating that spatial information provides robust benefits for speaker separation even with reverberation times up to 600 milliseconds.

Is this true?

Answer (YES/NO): NO